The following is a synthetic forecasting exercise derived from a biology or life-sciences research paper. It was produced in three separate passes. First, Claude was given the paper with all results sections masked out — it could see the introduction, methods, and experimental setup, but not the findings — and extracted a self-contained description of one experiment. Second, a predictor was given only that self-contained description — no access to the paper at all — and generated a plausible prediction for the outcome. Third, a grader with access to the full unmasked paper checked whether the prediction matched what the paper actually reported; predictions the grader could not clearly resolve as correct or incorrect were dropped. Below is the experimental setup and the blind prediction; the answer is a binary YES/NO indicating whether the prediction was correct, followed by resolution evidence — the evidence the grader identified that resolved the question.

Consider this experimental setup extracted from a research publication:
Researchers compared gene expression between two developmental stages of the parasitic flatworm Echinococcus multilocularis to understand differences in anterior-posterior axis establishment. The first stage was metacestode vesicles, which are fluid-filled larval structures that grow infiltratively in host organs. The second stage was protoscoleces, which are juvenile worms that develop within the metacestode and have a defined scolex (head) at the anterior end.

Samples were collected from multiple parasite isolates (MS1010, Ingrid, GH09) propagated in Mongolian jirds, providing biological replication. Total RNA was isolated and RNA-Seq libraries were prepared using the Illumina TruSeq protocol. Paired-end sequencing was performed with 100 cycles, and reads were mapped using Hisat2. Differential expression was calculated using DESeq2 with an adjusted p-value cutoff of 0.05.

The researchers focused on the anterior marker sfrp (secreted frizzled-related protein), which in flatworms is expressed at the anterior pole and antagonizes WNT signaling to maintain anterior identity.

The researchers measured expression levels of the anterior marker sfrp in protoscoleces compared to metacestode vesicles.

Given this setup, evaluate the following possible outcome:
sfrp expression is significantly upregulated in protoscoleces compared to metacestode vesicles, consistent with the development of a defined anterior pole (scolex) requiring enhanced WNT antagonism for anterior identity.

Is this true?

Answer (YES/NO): YES